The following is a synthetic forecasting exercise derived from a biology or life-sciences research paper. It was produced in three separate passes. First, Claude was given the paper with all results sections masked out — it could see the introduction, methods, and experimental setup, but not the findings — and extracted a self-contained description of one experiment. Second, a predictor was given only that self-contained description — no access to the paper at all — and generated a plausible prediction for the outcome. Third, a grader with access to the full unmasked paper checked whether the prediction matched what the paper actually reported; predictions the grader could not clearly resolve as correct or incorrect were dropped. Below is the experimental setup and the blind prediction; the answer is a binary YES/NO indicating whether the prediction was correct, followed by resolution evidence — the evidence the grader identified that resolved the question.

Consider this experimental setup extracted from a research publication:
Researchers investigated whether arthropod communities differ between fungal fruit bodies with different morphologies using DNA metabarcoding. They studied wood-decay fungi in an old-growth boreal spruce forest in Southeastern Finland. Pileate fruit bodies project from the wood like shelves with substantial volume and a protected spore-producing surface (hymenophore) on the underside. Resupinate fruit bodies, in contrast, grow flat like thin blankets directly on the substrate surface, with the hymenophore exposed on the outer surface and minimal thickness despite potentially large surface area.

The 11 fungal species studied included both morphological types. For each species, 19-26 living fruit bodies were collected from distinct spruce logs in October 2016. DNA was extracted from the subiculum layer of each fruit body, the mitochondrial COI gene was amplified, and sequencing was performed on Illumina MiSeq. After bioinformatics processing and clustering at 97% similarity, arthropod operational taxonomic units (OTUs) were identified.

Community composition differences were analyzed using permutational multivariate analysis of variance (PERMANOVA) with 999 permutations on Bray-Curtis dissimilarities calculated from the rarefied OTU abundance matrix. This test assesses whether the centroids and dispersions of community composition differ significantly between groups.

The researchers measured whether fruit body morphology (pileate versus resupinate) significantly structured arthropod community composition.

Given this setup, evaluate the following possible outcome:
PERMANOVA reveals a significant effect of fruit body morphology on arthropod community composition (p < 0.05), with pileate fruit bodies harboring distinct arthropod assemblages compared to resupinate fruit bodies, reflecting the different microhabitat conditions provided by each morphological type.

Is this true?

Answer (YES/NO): YES